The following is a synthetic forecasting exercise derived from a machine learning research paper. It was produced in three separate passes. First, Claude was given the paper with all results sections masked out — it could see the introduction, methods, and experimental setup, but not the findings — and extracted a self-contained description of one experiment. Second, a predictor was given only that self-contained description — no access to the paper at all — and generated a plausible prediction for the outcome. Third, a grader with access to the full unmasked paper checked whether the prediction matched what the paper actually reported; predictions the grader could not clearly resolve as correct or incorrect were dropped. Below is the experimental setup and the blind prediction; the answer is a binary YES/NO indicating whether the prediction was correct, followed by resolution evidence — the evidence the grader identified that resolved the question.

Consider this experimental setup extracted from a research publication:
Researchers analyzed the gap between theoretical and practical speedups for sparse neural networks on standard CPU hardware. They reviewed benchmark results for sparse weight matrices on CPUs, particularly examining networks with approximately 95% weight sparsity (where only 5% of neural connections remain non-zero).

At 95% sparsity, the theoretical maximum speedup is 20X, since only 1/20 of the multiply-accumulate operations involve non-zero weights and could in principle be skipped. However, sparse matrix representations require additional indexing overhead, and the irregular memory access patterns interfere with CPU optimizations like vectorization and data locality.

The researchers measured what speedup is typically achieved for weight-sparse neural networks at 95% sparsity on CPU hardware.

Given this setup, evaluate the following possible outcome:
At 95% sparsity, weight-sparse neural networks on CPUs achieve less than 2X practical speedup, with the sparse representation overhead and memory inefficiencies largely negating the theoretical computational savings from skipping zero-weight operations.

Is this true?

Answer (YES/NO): NO